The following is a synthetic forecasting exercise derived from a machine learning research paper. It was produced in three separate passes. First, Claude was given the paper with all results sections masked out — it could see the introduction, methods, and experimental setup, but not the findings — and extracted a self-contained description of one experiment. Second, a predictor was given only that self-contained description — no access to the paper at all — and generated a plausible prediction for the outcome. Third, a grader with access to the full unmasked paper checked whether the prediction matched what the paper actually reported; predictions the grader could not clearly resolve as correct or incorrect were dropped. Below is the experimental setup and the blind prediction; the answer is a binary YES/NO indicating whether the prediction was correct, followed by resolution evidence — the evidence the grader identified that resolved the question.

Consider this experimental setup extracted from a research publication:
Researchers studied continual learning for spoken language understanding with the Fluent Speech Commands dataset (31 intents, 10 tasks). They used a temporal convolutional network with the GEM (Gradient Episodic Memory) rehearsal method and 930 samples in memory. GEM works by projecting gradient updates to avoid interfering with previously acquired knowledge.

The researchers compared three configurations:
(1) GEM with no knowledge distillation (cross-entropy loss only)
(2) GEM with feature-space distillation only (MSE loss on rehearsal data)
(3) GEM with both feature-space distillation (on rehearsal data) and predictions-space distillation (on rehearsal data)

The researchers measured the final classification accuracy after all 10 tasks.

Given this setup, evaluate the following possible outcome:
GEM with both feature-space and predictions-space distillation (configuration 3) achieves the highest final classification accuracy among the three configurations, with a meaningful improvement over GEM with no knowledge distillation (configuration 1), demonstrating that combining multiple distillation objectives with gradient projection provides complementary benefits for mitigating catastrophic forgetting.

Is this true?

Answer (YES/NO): NO